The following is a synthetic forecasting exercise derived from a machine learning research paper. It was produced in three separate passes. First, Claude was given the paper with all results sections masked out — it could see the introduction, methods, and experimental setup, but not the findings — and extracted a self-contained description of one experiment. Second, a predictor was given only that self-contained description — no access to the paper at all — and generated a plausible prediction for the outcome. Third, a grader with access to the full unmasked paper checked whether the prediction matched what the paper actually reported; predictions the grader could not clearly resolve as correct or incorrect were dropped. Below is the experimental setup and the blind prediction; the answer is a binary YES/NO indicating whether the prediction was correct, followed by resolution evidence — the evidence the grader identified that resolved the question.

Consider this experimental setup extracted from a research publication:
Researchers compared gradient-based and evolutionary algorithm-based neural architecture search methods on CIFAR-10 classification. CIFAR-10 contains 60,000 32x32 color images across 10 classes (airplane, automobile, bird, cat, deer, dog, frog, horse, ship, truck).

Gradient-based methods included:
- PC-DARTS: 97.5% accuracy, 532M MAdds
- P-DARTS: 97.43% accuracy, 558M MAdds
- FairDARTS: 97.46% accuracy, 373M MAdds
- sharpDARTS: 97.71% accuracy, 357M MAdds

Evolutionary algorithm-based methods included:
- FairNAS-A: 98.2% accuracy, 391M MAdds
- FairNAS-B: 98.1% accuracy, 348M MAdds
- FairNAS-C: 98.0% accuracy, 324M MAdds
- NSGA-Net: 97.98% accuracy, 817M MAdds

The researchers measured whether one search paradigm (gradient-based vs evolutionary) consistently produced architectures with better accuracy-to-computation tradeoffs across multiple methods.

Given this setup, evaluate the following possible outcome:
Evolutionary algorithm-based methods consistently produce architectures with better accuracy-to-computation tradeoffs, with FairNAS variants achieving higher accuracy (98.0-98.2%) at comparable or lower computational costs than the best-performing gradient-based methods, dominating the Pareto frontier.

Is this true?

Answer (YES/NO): NO